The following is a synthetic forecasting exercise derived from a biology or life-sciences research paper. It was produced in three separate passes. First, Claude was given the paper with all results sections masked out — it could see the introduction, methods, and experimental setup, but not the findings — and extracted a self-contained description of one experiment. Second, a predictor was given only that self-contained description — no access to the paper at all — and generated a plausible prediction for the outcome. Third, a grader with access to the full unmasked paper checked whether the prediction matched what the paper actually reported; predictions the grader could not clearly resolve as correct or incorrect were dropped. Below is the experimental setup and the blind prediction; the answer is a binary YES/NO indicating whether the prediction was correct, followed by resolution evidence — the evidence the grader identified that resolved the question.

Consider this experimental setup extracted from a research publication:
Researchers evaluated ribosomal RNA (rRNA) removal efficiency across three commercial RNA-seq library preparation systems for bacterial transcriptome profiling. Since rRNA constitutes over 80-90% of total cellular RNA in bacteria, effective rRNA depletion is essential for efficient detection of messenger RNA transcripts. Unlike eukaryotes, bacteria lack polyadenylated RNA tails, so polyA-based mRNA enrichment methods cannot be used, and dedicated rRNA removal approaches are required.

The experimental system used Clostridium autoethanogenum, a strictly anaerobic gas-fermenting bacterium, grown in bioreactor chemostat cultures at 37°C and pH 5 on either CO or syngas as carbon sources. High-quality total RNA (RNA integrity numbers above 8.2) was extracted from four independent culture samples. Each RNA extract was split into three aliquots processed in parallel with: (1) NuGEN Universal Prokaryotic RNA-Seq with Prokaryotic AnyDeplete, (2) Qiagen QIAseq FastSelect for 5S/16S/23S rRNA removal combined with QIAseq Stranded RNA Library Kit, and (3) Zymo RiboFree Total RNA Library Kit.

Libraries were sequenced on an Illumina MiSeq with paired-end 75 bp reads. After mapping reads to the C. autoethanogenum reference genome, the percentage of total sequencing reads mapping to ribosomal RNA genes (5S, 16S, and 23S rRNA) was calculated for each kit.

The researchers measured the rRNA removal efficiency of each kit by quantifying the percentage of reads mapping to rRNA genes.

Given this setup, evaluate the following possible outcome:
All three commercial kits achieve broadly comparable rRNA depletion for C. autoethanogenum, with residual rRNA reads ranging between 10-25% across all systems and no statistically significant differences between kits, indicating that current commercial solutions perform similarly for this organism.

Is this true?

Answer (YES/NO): NO